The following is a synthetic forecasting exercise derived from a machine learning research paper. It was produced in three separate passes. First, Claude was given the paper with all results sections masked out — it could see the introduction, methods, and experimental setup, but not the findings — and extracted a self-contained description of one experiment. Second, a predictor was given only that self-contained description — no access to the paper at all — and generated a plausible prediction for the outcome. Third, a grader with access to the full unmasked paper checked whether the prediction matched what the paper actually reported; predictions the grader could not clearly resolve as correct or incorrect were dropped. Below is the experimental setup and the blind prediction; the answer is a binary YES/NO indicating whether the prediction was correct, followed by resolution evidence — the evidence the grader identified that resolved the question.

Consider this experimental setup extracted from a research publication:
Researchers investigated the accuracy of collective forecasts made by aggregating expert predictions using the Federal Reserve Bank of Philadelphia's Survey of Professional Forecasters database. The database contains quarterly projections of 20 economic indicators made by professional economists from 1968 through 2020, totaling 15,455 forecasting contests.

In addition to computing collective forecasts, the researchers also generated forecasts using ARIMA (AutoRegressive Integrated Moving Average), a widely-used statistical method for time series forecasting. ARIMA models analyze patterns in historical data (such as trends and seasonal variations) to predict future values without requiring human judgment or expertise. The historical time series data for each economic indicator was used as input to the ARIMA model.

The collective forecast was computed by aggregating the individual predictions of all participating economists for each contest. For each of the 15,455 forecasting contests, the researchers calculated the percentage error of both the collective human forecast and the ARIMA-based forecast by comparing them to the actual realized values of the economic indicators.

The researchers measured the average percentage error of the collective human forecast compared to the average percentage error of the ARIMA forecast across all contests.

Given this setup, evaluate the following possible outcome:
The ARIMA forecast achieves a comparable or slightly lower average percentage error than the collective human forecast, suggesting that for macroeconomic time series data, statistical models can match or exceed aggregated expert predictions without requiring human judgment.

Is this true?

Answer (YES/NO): NO